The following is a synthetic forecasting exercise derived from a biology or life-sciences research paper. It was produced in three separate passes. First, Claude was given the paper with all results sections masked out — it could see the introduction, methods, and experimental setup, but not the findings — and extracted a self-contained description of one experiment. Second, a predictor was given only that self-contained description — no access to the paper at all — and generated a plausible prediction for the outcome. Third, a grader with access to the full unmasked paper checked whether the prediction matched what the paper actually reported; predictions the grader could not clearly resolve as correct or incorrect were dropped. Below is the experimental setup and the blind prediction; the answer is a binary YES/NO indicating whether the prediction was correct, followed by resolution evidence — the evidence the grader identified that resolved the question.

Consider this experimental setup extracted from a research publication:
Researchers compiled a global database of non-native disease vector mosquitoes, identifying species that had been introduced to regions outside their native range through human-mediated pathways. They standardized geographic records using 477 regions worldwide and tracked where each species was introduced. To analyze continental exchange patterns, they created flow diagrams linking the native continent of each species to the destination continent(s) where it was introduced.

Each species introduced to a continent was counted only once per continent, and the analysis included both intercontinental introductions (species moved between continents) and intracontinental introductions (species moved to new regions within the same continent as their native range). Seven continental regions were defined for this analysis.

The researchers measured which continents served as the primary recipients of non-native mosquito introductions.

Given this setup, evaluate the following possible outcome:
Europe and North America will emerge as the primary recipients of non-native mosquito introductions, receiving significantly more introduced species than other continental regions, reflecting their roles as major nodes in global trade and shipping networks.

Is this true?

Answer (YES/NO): NO